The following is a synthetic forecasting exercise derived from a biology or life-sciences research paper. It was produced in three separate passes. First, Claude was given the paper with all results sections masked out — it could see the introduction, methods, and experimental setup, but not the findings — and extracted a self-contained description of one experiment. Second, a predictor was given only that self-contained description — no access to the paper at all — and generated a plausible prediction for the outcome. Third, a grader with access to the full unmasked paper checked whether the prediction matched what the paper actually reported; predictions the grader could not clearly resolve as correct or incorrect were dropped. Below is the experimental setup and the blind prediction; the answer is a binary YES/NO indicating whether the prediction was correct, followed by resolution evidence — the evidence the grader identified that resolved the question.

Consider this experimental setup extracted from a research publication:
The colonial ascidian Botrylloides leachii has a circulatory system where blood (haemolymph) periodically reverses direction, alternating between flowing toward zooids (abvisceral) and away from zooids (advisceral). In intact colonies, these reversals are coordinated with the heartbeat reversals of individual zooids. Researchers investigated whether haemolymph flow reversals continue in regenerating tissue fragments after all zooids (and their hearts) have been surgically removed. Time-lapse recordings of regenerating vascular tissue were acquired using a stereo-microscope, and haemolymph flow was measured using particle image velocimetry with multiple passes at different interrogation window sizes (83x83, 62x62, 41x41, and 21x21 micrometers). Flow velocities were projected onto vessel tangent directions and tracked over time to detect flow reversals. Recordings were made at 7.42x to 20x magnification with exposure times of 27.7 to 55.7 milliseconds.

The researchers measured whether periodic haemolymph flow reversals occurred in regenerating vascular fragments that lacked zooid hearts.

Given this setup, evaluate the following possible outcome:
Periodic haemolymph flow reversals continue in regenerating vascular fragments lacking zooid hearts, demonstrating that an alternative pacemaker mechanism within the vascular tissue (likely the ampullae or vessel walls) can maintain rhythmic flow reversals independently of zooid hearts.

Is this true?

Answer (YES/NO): YES